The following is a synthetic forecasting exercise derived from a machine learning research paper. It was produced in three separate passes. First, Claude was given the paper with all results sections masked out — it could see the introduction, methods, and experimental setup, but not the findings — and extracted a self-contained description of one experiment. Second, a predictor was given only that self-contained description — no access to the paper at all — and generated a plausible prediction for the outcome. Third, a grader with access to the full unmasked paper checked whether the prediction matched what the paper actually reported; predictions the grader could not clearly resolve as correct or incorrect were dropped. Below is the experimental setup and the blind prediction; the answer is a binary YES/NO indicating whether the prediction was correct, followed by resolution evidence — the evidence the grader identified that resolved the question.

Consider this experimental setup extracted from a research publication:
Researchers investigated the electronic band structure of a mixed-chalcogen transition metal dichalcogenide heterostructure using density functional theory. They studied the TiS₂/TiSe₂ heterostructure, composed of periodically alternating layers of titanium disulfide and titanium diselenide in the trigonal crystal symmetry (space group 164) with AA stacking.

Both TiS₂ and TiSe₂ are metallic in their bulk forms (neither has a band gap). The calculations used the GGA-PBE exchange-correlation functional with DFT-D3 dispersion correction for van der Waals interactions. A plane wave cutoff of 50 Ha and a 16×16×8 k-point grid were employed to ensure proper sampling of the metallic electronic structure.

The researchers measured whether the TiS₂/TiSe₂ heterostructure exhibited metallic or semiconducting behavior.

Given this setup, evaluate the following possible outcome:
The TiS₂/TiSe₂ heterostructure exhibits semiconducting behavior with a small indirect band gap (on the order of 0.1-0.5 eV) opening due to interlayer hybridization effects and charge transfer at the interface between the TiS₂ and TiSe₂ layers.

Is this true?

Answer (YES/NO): NO